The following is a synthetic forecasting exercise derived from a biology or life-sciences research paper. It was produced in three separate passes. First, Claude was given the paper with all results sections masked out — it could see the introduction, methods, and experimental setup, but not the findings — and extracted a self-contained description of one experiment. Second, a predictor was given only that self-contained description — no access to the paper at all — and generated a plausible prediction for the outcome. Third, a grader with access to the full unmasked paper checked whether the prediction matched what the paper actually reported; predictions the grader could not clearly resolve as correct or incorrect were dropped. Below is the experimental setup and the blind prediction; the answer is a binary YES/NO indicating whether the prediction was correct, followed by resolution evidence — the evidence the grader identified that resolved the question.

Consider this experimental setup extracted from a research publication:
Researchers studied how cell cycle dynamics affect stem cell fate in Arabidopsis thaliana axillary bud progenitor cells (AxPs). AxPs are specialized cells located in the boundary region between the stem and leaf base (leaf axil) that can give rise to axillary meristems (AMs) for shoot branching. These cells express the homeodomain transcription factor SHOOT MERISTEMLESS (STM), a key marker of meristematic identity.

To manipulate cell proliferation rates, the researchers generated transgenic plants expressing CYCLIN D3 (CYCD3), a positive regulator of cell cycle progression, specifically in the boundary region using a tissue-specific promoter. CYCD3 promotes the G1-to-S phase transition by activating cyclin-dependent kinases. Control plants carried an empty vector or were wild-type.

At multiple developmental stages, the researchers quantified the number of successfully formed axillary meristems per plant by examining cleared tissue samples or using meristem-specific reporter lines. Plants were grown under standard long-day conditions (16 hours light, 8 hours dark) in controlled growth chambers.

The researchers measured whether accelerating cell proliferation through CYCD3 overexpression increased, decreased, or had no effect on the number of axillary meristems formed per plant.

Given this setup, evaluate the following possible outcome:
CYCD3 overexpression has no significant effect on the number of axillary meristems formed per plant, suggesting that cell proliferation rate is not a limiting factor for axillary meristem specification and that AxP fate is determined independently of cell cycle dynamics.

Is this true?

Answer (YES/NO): NO